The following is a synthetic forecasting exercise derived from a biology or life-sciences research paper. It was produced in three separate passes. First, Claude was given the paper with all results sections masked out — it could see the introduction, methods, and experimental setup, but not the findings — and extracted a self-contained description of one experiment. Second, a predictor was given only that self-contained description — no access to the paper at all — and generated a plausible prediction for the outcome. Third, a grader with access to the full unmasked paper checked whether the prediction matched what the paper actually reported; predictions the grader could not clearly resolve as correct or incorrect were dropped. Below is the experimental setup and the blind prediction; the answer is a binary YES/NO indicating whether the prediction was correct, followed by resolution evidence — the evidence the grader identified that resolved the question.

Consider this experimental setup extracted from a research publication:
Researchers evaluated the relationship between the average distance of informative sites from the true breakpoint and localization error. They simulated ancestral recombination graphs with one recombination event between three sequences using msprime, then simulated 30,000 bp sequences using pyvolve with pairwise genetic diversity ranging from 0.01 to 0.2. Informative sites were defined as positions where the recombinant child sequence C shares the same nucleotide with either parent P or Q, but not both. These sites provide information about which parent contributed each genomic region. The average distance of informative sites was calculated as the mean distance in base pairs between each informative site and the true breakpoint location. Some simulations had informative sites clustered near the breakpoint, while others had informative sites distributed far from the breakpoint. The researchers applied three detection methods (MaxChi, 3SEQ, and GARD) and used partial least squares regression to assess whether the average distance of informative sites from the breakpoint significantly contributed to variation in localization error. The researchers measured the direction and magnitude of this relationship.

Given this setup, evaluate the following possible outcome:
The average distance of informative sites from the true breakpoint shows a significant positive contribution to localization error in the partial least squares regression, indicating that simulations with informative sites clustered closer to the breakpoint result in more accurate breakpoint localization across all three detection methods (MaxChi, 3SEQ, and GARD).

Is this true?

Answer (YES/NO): NO